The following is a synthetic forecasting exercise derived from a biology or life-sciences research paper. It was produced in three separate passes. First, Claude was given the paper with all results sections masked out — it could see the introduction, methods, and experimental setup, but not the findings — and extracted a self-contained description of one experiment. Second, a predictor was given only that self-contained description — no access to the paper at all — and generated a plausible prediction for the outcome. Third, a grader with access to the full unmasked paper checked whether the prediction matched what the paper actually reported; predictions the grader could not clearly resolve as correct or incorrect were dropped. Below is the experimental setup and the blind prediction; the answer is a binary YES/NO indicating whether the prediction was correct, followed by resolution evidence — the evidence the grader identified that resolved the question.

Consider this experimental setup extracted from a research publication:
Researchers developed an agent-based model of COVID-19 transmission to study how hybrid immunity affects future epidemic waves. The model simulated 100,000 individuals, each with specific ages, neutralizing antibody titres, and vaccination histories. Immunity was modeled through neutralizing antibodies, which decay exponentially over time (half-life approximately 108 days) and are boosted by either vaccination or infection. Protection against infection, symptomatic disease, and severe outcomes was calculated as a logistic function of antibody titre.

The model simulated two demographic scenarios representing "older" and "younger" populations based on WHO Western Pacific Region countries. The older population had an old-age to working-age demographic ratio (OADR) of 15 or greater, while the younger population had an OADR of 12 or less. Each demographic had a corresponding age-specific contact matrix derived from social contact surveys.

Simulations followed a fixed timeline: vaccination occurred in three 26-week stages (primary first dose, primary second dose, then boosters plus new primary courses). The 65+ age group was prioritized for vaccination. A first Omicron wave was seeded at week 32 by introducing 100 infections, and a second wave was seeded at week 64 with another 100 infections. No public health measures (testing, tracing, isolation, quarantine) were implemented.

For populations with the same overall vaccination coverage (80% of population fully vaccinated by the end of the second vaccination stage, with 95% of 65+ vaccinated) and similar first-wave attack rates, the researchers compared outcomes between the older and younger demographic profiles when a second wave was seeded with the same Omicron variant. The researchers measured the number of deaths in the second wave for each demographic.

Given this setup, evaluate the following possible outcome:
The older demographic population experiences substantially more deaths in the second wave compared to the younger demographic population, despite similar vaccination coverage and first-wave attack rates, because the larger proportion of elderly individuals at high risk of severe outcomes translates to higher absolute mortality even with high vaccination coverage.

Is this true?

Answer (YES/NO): YES